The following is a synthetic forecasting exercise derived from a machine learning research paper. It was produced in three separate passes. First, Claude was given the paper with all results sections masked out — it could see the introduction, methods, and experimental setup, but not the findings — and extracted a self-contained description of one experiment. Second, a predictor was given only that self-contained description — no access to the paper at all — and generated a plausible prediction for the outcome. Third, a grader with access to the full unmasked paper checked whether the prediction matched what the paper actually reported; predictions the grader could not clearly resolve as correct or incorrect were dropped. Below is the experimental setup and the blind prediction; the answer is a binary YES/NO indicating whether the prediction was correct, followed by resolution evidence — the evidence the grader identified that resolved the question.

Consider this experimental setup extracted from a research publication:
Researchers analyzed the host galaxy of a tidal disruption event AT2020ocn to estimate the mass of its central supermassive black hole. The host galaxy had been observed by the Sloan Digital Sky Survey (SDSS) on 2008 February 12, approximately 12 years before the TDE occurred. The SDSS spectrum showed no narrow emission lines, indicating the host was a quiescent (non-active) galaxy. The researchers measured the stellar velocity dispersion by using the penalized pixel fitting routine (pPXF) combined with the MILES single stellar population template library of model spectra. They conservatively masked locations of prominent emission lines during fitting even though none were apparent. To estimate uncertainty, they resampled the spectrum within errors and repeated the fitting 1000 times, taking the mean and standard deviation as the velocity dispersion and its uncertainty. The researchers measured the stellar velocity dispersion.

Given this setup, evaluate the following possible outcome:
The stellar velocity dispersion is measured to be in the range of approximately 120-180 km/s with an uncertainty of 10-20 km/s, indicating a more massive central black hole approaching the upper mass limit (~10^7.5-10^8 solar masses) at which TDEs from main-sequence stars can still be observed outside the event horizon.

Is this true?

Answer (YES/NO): NO